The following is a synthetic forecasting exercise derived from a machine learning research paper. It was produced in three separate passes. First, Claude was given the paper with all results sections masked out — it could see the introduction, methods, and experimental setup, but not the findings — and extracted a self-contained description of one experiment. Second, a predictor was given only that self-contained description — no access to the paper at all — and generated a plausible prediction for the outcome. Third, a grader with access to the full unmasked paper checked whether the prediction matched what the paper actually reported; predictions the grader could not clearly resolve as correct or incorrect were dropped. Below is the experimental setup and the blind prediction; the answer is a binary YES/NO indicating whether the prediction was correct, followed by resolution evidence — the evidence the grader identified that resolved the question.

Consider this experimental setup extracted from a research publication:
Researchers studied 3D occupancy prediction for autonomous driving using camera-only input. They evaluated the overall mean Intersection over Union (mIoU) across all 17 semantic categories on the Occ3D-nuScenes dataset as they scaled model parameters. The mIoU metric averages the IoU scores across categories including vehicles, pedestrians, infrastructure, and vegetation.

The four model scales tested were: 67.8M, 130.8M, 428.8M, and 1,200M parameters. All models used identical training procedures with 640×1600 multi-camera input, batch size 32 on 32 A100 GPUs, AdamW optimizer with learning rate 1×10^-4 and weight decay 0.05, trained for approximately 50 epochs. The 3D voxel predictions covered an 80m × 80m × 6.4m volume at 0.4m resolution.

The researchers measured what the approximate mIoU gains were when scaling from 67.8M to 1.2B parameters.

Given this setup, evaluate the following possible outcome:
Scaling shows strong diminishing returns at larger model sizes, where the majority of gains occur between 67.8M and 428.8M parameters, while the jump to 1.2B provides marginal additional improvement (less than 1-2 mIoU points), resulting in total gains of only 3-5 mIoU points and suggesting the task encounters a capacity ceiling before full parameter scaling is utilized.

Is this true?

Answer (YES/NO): NO